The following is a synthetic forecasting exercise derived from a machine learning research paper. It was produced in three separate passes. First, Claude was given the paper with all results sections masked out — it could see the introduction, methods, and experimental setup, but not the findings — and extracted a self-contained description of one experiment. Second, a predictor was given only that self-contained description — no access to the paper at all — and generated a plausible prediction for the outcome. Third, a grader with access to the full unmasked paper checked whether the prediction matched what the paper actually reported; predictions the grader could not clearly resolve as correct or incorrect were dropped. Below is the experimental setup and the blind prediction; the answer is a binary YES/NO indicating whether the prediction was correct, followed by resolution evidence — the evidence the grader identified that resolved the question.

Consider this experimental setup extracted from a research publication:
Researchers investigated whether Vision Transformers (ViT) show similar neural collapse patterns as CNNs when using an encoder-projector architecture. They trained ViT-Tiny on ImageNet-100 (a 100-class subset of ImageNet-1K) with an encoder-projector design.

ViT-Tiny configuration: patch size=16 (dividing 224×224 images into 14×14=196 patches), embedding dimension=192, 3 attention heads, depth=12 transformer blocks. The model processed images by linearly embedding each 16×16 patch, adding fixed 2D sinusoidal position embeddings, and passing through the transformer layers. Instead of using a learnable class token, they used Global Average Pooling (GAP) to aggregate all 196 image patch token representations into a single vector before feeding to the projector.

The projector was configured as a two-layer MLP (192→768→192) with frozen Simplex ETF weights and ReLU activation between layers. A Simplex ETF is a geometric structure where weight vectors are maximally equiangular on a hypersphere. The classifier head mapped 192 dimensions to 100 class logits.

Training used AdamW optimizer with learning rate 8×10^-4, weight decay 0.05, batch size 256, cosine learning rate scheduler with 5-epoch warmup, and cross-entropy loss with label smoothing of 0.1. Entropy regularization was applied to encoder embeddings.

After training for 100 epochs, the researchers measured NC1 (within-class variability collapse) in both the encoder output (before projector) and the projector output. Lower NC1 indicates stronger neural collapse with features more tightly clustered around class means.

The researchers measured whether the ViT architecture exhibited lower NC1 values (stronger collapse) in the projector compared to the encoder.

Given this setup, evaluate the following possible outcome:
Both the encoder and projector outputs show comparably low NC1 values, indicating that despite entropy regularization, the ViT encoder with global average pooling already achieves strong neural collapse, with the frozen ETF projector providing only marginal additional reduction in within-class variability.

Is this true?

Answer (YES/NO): NO